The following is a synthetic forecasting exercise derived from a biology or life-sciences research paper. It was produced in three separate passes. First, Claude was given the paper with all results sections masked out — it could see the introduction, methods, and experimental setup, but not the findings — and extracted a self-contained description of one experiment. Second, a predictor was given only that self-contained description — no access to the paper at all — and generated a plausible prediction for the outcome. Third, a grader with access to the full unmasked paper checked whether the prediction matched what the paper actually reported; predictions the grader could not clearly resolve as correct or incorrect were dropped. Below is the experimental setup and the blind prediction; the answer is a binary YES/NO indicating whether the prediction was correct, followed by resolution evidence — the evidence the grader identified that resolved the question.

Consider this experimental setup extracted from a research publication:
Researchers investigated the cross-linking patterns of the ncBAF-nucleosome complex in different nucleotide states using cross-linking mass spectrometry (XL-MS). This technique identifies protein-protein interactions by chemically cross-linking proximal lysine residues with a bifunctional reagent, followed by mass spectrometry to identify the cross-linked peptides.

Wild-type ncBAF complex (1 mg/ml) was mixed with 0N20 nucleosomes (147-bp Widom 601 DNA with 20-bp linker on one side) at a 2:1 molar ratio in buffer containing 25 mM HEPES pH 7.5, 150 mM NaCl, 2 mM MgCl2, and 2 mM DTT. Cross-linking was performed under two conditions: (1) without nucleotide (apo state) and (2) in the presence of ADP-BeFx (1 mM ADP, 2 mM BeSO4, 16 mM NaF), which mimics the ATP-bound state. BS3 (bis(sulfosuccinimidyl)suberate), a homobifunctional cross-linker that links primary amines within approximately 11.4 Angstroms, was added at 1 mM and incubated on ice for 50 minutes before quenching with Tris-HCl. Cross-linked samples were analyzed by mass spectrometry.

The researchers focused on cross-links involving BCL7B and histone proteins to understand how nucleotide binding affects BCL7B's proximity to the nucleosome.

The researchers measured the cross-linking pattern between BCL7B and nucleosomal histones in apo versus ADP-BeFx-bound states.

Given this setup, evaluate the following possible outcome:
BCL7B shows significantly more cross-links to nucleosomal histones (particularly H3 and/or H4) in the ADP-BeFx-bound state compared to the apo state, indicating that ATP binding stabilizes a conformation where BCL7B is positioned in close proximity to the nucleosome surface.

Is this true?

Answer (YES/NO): NO